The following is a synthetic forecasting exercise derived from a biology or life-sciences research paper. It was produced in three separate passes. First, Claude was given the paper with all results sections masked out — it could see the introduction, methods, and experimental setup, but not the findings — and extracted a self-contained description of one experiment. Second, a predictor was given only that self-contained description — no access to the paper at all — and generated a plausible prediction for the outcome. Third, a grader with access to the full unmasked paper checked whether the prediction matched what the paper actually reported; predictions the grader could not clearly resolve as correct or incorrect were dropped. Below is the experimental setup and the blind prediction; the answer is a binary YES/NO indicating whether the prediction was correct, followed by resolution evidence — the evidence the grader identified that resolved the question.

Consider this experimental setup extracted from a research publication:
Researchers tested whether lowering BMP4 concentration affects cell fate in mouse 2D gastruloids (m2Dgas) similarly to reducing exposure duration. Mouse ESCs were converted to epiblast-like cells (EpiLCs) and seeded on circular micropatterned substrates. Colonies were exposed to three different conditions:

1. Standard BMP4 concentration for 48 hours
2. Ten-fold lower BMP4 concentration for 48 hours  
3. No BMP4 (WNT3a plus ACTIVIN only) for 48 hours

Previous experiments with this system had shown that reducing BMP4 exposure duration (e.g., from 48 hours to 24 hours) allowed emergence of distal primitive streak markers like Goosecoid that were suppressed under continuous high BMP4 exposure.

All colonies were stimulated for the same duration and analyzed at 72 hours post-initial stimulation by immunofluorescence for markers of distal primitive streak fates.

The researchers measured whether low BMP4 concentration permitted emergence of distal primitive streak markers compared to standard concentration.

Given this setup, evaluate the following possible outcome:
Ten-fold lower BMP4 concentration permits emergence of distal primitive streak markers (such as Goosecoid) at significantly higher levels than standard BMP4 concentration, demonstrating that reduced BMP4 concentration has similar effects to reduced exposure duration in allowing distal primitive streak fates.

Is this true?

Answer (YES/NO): YES